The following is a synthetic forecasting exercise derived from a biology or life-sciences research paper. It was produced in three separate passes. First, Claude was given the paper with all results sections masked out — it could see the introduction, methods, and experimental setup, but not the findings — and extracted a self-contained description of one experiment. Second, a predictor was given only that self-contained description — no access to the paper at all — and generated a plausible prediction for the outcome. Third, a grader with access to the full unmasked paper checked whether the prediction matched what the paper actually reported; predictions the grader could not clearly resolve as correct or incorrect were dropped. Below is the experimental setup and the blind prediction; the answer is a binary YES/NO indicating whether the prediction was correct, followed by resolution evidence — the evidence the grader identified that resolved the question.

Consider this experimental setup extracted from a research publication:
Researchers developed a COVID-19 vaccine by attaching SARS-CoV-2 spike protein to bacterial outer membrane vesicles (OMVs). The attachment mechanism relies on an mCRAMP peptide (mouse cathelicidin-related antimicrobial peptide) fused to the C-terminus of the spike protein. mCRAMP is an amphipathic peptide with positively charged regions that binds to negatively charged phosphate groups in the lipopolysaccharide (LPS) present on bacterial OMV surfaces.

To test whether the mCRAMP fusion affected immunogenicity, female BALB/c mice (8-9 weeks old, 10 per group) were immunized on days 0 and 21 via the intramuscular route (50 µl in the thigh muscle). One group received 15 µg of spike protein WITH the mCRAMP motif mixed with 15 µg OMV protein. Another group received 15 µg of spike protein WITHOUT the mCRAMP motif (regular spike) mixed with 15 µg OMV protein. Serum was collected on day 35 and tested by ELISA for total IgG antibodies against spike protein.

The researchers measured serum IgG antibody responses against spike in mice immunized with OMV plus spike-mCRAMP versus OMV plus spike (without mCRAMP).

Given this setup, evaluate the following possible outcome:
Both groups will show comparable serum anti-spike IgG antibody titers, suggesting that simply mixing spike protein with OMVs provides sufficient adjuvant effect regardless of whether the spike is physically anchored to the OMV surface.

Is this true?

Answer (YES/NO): YES